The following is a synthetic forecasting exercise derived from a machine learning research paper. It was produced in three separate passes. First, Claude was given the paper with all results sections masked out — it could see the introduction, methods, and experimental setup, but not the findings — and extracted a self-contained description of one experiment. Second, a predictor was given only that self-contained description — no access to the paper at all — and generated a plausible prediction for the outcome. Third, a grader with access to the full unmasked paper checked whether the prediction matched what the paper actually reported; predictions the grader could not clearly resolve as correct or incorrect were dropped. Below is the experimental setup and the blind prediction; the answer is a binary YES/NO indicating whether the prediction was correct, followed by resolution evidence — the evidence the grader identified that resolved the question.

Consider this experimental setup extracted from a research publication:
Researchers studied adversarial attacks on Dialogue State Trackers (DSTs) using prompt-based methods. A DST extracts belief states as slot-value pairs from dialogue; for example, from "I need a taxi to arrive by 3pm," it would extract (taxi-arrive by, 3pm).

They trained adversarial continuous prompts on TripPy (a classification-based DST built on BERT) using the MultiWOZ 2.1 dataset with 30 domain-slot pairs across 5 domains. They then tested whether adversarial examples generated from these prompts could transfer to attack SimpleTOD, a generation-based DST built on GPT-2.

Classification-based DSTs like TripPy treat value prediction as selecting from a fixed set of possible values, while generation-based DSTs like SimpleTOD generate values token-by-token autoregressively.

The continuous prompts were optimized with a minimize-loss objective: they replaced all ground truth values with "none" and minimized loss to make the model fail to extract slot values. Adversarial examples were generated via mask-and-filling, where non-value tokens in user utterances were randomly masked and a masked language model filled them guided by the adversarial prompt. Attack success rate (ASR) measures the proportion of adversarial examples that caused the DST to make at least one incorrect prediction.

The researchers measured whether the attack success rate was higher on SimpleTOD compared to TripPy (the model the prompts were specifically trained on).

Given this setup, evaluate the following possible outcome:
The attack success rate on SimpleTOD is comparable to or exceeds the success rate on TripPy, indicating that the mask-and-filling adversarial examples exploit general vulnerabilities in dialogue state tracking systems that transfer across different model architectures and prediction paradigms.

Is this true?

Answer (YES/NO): YES